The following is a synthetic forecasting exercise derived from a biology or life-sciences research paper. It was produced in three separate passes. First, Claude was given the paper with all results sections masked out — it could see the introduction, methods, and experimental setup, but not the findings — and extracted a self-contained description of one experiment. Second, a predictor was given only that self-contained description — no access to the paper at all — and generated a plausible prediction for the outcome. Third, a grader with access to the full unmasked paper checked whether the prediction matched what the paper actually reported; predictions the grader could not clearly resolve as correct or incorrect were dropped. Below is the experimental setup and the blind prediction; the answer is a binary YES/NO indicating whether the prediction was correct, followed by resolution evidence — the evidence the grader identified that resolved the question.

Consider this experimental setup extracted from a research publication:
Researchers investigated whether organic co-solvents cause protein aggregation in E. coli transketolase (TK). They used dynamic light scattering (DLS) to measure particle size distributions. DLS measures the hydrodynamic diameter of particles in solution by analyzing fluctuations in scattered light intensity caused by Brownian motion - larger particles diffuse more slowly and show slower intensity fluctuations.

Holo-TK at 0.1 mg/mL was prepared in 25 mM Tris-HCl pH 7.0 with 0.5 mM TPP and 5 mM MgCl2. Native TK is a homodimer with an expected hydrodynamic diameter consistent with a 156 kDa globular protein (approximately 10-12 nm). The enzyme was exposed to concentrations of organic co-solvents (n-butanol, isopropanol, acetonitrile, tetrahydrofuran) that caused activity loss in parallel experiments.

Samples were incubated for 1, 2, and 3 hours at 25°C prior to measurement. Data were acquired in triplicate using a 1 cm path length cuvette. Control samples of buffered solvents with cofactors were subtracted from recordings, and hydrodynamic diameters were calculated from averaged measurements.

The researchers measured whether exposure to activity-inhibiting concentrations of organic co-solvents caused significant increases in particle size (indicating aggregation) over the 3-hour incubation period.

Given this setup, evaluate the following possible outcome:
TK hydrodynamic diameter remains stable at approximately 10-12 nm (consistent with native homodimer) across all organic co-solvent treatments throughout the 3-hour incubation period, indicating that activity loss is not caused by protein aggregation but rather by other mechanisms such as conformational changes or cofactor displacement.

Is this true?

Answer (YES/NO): NO